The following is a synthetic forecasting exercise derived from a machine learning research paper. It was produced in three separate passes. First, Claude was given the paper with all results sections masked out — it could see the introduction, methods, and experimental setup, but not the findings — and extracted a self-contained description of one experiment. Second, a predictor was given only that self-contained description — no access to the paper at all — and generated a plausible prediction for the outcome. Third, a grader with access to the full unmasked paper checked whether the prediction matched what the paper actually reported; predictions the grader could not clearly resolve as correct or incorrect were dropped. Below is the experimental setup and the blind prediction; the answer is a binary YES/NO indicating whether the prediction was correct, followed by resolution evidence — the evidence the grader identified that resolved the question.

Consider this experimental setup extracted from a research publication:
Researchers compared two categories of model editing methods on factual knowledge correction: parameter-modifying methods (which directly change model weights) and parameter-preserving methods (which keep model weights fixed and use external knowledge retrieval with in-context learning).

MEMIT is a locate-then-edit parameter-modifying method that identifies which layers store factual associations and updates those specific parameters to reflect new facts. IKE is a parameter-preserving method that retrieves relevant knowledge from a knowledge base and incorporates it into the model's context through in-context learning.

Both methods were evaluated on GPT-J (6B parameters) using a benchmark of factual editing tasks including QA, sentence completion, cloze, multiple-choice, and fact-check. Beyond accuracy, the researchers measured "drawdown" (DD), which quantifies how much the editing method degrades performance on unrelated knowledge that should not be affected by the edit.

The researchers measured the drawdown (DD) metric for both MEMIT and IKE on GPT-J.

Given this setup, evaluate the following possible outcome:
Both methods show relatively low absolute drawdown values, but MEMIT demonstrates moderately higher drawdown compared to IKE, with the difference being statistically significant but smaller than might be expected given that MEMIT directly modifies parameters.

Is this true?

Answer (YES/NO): NO